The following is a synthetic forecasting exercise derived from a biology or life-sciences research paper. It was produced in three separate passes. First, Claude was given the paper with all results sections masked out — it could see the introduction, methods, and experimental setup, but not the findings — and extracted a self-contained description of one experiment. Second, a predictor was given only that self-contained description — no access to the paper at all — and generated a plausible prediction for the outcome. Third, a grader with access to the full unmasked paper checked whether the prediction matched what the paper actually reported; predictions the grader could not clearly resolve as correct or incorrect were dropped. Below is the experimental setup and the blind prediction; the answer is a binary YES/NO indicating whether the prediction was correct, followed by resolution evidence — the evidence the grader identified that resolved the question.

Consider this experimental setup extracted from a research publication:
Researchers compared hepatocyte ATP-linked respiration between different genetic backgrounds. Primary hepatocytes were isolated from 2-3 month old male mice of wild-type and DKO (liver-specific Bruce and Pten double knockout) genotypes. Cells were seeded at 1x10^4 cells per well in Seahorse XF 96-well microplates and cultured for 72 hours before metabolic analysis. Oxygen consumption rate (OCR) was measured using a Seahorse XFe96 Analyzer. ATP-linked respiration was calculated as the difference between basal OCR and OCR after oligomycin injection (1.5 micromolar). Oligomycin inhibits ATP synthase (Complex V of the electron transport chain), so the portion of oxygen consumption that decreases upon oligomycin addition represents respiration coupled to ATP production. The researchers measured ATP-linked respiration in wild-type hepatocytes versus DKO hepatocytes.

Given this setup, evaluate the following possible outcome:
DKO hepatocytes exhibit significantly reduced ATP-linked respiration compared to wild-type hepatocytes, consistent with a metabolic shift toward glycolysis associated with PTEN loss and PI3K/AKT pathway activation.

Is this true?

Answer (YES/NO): YES